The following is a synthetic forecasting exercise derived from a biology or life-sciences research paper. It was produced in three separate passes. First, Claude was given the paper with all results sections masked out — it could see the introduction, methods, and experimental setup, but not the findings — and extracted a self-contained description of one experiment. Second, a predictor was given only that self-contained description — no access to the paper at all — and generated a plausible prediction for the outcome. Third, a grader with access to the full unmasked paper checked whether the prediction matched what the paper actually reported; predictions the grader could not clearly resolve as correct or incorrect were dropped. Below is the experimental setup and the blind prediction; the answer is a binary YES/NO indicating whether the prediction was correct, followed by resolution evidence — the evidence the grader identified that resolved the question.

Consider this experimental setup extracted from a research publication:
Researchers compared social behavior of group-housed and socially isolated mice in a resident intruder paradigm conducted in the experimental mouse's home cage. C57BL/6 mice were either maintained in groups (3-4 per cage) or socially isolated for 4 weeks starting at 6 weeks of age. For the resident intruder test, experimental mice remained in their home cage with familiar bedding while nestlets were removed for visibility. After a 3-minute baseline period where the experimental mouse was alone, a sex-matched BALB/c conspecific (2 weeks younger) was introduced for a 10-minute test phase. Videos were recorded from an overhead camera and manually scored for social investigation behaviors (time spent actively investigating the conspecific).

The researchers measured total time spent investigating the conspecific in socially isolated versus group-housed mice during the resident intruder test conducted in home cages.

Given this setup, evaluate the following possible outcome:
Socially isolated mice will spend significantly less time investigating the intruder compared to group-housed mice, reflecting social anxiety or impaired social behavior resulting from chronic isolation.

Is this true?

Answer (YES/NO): NO